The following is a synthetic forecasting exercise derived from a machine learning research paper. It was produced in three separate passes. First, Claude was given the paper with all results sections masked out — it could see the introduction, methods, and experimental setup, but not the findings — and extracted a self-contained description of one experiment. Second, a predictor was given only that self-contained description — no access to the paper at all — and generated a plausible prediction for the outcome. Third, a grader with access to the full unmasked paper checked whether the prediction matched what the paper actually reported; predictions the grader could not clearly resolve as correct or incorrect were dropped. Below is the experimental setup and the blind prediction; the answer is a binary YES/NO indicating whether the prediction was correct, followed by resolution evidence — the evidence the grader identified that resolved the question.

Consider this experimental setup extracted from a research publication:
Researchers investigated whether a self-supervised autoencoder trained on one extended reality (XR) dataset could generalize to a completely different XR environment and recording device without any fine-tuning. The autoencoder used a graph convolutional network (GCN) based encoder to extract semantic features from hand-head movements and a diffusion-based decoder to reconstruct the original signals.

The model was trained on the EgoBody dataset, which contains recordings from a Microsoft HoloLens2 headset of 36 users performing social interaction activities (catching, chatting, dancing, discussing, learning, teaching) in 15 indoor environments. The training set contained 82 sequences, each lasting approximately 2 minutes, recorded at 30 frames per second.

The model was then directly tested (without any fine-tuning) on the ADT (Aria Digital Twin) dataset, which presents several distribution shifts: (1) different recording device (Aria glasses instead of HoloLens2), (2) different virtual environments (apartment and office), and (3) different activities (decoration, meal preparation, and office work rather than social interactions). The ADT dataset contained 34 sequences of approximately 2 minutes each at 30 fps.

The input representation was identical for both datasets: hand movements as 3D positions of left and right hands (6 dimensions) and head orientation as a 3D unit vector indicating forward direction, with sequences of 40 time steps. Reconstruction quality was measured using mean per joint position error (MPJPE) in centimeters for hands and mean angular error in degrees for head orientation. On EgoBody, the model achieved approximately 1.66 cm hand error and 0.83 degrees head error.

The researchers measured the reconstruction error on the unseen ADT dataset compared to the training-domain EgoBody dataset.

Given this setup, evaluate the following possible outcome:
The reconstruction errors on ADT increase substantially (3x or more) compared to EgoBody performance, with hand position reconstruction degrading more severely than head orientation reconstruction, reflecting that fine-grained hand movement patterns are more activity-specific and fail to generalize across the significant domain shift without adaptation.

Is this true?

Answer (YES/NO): NO